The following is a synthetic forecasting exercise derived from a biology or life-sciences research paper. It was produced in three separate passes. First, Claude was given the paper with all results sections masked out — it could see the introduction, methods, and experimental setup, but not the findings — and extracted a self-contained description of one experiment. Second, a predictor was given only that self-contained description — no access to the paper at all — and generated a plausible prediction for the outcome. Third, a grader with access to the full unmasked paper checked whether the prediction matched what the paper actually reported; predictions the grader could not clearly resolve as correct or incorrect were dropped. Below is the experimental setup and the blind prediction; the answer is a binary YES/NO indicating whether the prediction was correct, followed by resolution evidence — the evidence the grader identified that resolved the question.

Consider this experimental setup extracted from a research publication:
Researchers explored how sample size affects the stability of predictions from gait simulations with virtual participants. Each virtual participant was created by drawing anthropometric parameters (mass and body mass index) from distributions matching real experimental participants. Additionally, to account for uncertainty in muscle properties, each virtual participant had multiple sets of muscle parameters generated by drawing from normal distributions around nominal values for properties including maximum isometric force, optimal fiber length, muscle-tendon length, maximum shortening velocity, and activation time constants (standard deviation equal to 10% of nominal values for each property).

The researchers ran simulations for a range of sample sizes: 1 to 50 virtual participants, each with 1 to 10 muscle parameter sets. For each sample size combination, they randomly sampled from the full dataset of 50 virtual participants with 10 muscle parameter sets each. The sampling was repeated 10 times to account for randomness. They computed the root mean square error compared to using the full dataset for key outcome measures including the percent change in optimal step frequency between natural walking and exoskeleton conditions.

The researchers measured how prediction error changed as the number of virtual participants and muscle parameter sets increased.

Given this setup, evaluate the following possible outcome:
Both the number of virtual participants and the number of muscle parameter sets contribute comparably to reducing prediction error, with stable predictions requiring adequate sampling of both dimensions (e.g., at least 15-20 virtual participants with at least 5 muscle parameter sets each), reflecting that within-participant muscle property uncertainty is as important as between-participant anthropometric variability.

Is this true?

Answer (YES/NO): NO